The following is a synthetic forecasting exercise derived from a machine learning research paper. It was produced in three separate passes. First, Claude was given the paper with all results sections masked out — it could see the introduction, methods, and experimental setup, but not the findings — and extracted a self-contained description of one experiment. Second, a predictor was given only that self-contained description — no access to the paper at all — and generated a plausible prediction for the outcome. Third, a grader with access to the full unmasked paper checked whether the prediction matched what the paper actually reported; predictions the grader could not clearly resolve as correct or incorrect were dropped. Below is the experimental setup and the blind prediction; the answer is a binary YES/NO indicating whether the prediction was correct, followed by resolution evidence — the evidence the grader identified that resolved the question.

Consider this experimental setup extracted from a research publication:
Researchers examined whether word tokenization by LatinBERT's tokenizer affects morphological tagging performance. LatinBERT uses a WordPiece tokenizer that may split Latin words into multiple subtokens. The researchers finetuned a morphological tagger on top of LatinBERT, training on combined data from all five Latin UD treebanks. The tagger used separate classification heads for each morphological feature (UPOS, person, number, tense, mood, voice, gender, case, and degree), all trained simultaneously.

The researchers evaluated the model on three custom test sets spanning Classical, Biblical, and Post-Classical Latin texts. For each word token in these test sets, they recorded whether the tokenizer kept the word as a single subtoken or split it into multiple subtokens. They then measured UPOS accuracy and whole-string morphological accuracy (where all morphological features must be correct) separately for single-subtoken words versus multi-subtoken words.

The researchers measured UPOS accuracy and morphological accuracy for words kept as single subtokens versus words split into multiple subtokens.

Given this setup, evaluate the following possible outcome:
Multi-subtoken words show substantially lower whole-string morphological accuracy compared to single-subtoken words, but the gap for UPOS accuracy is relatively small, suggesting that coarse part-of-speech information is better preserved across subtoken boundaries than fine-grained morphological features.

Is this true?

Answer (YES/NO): YES